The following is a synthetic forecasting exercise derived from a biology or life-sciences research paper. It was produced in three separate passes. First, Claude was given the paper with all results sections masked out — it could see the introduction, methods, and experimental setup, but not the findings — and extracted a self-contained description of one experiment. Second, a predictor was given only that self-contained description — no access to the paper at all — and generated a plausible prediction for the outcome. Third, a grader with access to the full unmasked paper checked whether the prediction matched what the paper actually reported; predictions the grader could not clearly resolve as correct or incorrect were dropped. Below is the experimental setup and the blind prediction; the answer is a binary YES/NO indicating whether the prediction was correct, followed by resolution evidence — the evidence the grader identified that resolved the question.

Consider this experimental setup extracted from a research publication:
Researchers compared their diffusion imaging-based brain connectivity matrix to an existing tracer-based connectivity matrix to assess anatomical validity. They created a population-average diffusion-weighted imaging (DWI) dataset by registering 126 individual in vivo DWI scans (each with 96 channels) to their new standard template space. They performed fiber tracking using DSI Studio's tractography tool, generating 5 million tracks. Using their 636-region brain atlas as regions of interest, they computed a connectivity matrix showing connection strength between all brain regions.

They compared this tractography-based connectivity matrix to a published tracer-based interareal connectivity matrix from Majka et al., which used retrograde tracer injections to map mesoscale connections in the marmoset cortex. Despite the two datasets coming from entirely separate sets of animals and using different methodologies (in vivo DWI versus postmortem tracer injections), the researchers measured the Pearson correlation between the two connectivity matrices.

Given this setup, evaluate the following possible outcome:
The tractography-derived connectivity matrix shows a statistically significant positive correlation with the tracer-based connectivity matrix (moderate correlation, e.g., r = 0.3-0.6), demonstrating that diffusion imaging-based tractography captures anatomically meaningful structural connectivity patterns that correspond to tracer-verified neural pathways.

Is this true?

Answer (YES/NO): YES